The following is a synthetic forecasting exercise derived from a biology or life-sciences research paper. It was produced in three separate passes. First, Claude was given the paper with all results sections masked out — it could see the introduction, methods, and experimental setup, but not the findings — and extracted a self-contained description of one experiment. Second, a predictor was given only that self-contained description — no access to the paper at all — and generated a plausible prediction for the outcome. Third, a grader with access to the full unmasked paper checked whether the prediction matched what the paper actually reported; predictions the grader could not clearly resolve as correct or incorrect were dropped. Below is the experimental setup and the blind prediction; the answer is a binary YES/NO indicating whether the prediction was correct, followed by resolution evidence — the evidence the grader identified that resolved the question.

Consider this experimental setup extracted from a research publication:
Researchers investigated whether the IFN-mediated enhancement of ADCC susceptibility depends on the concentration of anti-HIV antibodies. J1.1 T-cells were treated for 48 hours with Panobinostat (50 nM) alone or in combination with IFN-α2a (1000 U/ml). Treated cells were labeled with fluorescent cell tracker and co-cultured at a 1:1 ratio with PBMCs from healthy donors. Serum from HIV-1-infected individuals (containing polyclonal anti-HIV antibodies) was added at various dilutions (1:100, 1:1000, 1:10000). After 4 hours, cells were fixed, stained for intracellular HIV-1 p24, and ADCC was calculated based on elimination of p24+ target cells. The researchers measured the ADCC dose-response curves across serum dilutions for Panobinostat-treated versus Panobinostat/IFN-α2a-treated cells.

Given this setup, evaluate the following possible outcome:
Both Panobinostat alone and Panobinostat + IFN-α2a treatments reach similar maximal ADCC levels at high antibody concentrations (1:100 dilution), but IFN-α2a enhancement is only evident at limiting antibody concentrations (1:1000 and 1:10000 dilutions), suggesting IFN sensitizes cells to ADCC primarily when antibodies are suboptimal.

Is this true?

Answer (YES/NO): NO